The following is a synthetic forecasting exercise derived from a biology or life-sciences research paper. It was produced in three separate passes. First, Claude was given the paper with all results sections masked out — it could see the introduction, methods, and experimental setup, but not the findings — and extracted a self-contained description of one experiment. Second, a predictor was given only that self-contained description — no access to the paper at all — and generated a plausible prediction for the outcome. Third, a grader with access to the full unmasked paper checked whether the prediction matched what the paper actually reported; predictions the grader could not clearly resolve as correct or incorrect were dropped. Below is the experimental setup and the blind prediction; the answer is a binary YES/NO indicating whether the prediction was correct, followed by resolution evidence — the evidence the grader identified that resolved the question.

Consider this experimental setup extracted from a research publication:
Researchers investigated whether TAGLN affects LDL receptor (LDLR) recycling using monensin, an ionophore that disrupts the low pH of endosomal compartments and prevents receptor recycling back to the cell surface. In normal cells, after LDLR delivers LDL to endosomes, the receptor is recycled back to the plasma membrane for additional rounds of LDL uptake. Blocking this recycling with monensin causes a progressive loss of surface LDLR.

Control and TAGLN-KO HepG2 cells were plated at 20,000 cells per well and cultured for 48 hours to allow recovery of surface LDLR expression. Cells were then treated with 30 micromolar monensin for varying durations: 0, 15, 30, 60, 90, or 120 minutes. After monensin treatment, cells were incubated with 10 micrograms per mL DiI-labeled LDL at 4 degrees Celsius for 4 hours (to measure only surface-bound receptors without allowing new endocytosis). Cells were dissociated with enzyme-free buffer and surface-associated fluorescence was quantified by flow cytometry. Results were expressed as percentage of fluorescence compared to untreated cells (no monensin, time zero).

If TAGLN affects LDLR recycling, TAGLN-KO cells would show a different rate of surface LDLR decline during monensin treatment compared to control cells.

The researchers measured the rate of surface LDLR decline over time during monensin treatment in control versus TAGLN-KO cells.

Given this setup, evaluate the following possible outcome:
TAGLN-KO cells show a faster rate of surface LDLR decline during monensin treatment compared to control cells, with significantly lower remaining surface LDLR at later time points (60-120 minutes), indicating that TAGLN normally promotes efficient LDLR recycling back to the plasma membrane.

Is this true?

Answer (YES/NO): NO